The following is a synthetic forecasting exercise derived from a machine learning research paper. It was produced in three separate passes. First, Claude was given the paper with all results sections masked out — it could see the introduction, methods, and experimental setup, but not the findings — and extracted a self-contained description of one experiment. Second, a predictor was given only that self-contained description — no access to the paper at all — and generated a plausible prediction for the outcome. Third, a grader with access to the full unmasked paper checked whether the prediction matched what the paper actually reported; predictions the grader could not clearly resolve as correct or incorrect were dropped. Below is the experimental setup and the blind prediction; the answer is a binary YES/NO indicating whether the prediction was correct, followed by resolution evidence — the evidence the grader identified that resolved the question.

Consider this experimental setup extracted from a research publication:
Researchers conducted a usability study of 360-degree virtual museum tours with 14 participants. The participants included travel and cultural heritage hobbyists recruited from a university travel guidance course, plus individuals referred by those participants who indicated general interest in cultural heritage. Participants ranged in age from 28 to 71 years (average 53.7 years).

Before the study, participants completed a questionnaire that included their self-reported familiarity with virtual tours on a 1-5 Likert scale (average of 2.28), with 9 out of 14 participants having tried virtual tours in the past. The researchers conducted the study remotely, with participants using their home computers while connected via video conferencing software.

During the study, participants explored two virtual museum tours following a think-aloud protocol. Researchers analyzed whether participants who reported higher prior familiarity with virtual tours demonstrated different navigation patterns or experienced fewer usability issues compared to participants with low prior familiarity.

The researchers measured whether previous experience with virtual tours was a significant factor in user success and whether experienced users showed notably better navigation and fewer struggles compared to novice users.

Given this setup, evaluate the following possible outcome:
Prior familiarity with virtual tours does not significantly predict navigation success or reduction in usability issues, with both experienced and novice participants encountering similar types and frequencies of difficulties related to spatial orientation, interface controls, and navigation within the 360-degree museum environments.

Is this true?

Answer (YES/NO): YES